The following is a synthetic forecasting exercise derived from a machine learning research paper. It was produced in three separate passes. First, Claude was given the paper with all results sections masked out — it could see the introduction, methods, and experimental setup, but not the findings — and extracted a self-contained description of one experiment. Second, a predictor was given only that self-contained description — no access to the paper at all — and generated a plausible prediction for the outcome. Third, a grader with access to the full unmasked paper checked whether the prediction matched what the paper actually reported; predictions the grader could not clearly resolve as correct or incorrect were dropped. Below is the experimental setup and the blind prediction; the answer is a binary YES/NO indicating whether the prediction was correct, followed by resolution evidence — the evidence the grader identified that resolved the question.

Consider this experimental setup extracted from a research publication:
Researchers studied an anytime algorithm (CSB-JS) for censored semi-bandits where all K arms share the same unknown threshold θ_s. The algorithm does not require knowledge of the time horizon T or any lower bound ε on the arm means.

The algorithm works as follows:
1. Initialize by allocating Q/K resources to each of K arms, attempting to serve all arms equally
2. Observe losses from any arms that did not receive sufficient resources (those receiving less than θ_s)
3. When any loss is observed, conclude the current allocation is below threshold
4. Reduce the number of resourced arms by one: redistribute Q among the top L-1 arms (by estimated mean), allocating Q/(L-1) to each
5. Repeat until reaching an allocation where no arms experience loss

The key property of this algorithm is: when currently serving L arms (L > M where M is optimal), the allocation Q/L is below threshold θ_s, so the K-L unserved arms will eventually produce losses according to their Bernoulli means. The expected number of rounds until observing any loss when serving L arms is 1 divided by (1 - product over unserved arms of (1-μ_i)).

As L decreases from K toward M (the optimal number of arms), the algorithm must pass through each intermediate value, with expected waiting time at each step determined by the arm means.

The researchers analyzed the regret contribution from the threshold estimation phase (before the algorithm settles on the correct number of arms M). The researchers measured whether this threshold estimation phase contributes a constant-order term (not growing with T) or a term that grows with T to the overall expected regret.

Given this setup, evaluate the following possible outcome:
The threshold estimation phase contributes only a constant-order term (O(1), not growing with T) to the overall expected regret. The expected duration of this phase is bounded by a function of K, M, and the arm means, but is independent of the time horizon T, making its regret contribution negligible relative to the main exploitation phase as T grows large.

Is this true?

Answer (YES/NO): YES